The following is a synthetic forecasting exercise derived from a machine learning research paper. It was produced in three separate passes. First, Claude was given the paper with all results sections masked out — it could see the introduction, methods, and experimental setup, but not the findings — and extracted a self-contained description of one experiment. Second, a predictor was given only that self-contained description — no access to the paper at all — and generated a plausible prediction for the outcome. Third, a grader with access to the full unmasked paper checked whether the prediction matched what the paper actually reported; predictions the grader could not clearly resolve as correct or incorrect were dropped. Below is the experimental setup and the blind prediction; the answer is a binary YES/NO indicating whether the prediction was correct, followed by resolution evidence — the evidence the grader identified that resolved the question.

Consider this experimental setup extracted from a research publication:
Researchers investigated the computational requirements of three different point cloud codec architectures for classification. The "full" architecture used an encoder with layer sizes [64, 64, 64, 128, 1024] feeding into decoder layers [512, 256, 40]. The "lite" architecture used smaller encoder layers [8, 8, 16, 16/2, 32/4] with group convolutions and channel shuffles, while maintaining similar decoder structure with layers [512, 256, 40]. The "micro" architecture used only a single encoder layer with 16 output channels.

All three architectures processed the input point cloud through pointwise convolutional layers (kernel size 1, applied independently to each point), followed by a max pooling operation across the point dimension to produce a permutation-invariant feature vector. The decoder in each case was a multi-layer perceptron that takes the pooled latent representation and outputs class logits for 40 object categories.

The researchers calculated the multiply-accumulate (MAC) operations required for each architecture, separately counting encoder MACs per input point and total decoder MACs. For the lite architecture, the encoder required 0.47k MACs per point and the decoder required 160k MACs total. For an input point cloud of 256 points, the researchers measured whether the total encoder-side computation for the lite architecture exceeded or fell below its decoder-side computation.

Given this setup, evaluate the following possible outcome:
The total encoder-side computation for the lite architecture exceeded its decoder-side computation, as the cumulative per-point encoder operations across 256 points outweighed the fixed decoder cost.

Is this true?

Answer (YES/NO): NO